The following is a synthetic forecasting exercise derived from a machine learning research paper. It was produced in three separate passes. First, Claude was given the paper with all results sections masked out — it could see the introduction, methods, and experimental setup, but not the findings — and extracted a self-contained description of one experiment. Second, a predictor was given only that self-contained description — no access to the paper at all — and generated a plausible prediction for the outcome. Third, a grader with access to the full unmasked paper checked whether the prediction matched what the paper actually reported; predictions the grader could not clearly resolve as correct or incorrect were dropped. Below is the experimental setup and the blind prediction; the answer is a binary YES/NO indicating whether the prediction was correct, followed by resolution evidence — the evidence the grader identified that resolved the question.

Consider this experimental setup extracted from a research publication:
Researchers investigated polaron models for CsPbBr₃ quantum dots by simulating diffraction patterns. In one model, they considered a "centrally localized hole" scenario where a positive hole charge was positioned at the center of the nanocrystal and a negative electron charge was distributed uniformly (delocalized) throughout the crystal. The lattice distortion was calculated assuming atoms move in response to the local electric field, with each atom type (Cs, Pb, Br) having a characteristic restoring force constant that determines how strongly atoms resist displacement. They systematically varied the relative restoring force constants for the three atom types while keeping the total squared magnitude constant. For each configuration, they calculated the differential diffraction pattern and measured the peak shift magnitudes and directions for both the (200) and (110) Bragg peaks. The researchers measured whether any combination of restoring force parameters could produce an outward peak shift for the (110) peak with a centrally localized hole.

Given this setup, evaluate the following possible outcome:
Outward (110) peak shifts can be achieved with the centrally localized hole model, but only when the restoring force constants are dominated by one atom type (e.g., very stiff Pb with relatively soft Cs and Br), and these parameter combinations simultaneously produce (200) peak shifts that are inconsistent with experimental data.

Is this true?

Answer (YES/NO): NO